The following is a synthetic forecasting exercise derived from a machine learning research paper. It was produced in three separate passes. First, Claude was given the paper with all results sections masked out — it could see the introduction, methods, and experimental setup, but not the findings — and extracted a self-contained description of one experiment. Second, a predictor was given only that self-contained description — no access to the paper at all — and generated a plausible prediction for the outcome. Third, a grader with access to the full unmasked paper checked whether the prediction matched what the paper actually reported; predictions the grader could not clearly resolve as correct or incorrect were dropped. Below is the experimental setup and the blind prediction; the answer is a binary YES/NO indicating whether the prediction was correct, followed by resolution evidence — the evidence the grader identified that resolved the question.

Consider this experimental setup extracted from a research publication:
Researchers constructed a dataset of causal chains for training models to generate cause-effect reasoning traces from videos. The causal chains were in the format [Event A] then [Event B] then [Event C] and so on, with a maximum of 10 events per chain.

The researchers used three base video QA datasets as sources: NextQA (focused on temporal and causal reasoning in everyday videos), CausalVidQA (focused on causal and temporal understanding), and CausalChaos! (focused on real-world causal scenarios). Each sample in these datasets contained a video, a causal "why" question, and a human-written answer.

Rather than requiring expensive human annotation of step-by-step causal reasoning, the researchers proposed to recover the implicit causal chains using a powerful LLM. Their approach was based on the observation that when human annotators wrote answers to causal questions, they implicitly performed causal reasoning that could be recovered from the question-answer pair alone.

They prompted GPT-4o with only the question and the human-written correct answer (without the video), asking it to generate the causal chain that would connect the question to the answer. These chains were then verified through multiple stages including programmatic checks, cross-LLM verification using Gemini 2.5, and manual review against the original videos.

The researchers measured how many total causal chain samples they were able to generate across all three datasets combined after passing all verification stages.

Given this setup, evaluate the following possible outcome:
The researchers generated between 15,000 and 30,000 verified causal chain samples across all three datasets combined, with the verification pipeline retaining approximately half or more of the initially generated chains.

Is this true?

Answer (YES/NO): NO